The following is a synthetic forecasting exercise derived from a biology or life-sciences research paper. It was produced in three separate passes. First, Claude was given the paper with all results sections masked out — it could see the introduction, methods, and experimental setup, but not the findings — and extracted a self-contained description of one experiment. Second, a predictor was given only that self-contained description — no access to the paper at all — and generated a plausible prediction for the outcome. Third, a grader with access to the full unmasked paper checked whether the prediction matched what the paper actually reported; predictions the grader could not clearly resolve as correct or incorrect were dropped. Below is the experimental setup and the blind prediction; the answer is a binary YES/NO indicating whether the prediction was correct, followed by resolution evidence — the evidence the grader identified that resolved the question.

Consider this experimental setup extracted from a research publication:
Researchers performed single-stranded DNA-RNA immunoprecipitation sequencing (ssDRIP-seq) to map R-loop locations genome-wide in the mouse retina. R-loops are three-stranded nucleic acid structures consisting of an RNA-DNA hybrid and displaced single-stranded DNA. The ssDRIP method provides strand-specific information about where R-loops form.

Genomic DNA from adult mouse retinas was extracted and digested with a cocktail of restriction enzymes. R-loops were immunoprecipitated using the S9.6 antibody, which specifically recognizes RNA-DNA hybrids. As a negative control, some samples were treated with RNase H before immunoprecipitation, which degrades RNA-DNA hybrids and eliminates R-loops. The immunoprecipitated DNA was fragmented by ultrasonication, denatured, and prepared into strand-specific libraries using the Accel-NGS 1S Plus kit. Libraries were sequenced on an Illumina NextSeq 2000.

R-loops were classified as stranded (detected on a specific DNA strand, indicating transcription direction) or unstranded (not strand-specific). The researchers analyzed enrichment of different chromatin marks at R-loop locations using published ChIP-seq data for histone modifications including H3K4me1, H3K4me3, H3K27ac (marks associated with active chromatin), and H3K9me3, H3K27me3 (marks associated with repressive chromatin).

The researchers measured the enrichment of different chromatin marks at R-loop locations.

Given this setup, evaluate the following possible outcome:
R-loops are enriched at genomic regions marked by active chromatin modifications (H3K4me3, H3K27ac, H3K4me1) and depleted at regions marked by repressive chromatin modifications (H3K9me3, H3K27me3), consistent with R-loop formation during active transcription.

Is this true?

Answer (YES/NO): NO